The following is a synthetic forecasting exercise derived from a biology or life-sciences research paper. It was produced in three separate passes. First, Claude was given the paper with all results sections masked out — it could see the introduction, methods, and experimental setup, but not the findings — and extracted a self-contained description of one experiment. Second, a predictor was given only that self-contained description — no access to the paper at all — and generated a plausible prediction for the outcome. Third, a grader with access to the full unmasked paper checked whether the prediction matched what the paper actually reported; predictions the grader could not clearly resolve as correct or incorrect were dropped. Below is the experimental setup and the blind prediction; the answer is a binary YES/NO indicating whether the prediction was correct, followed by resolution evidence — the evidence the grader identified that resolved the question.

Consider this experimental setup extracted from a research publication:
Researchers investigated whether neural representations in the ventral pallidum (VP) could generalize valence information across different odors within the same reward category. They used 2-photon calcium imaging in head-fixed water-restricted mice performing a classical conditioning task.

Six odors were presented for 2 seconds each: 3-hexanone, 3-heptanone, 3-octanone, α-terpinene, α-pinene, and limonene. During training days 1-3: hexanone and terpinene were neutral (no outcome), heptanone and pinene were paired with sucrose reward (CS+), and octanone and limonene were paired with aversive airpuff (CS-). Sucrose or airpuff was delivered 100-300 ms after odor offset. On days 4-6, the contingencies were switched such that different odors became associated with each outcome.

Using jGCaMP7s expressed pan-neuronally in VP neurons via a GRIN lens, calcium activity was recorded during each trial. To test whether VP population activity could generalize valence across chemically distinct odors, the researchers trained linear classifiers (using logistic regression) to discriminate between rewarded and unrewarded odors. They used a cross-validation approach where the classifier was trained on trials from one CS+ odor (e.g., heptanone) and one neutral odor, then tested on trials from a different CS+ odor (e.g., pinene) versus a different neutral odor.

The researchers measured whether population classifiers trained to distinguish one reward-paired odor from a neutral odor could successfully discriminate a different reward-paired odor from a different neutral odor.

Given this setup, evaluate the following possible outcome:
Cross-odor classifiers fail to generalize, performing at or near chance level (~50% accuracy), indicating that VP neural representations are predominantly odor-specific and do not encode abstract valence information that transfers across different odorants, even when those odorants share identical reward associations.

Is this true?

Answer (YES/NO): NO